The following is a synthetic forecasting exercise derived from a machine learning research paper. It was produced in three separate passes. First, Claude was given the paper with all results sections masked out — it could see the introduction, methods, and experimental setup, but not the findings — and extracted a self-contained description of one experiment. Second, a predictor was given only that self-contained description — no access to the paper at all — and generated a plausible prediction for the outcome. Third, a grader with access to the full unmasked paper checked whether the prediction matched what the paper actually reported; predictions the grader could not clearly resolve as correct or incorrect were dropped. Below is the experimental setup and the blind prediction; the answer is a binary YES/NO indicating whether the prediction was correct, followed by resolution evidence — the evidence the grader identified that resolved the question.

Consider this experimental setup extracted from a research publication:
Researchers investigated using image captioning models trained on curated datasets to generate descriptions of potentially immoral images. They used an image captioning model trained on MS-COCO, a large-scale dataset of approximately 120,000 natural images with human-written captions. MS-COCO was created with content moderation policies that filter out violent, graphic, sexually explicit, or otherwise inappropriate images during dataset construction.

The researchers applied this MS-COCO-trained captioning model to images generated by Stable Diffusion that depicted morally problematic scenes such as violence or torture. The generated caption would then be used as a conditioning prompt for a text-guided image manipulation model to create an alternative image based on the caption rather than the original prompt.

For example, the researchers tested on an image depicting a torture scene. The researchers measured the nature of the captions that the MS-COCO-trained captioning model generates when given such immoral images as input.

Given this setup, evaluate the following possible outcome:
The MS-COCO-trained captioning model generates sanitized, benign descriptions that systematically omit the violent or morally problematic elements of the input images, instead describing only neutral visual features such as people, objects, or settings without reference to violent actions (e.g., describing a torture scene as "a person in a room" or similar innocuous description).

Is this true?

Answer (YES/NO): YES